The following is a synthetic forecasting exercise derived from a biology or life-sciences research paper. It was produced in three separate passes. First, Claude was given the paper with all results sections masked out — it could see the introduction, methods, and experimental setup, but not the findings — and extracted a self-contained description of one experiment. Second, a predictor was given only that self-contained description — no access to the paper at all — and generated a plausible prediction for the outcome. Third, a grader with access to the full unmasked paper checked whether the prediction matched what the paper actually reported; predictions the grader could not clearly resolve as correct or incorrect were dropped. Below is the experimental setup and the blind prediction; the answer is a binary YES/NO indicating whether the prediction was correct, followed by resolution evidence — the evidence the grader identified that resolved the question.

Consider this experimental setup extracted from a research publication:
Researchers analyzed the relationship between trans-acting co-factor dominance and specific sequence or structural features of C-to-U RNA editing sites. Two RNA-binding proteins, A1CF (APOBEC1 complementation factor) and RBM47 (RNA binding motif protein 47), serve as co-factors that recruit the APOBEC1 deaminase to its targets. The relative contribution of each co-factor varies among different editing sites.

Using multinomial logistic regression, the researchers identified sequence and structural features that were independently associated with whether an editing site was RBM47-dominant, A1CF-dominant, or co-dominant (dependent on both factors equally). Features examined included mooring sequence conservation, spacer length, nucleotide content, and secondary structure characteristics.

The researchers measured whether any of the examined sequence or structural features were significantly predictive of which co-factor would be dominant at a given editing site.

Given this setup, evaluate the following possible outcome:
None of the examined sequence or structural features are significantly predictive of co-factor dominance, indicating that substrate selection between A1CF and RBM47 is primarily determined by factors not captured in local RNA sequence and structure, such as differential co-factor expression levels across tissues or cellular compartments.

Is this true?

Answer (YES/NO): NO